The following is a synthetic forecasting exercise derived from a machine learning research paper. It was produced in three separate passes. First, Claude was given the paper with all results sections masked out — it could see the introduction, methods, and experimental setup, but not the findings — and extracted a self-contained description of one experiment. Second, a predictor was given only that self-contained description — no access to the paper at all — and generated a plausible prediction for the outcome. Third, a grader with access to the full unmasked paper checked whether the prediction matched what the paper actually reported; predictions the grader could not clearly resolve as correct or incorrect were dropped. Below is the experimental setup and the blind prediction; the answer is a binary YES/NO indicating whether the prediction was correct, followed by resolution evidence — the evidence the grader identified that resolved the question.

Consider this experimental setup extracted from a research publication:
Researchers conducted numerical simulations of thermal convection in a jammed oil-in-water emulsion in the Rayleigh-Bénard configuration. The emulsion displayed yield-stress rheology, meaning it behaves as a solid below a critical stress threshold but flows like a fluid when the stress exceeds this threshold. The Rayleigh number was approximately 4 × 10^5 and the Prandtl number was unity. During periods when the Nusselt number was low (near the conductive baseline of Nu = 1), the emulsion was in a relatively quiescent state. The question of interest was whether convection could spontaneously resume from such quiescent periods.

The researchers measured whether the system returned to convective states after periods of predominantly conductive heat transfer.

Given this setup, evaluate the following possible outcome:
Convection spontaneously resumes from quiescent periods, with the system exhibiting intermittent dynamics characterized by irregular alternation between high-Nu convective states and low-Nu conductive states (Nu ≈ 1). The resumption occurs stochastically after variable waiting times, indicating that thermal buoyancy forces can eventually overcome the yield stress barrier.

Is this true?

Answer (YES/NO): YES